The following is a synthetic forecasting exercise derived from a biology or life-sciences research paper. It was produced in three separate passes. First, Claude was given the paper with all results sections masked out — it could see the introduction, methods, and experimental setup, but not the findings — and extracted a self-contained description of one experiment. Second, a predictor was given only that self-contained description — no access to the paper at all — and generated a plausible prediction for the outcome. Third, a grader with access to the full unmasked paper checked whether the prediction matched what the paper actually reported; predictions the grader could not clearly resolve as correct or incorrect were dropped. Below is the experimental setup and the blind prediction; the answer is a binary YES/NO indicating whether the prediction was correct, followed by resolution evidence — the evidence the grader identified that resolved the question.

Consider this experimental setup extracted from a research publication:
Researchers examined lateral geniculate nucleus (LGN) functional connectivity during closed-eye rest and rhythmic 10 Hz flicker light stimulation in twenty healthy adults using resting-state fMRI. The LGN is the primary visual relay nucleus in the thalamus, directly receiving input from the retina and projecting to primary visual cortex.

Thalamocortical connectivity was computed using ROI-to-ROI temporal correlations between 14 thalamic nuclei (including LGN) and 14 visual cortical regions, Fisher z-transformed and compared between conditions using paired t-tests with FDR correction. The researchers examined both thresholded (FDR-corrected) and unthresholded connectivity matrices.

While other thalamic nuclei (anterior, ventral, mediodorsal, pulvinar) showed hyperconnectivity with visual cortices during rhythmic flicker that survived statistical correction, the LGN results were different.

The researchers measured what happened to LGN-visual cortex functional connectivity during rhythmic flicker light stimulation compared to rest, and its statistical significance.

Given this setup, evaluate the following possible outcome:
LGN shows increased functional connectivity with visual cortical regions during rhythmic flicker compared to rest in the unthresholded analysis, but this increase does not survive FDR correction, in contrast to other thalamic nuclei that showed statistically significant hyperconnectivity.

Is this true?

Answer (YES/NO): YES